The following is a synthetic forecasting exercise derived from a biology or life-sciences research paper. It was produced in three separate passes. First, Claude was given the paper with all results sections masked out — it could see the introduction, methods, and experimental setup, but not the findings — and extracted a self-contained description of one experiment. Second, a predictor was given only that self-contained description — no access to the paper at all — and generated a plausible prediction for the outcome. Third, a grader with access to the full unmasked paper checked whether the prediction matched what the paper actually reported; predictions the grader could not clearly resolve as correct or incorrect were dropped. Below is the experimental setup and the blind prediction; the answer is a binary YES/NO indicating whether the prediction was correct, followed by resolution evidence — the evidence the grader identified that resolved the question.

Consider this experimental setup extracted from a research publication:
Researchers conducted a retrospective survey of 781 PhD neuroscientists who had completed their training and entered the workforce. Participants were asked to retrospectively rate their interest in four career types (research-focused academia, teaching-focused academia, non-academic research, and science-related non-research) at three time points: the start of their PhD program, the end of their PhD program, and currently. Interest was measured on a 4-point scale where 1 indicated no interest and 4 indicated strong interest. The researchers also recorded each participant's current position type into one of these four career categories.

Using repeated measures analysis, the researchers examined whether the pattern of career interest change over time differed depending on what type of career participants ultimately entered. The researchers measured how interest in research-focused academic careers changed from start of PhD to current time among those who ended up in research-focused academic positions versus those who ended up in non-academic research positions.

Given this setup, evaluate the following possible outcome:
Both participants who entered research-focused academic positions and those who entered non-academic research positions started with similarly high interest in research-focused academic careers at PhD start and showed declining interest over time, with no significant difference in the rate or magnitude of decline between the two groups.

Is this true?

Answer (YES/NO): NO